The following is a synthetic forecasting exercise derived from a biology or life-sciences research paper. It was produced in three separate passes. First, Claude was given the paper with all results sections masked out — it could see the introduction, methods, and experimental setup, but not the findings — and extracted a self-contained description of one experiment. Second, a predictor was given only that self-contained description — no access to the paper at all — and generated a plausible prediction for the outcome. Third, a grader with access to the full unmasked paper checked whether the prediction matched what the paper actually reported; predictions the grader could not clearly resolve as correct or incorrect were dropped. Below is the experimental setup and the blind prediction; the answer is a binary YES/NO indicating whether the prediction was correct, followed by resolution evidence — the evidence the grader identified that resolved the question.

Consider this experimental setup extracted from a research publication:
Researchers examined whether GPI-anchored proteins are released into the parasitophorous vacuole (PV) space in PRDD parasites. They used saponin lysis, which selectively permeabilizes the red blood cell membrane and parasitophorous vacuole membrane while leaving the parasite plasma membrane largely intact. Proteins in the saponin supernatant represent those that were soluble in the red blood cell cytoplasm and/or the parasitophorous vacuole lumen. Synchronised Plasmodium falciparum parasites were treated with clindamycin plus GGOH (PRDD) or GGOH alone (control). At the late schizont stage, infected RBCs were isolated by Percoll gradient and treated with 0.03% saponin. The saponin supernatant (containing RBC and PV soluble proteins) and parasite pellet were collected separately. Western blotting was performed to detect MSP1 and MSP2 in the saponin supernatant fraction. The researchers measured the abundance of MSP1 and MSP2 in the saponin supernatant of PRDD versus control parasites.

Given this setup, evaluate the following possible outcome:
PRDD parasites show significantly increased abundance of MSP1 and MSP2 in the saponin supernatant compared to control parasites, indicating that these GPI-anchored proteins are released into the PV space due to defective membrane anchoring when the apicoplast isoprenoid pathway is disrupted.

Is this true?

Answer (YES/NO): YES